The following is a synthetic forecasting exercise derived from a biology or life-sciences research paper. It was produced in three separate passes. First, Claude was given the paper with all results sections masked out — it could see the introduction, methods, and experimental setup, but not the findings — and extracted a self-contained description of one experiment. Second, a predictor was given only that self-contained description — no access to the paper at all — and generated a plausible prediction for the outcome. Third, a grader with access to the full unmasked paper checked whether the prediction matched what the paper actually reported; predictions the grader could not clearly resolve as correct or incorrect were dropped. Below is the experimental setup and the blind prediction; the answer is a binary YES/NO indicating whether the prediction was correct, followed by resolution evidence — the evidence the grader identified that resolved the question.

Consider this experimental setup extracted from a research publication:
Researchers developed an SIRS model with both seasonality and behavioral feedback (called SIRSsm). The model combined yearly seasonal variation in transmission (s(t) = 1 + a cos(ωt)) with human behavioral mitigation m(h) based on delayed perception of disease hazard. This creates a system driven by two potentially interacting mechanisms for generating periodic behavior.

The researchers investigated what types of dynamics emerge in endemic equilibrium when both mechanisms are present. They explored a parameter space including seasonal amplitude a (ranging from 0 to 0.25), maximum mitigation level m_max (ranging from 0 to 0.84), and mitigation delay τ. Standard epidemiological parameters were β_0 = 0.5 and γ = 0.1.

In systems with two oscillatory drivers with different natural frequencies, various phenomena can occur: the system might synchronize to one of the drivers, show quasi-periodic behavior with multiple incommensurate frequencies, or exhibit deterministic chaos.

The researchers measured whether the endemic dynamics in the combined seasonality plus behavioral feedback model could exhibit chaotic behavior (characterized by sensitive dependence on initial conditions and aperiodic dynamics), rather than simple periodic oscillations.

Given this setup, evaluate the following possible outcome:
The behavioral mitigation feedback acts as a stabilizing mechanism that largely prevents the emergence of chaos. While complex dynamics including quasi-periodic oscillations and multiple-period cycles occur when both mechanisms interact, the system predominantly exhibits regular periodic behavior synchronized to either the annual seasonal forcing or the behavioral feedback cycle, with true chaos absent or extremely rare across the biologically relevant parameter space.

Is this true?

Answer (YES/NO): NO